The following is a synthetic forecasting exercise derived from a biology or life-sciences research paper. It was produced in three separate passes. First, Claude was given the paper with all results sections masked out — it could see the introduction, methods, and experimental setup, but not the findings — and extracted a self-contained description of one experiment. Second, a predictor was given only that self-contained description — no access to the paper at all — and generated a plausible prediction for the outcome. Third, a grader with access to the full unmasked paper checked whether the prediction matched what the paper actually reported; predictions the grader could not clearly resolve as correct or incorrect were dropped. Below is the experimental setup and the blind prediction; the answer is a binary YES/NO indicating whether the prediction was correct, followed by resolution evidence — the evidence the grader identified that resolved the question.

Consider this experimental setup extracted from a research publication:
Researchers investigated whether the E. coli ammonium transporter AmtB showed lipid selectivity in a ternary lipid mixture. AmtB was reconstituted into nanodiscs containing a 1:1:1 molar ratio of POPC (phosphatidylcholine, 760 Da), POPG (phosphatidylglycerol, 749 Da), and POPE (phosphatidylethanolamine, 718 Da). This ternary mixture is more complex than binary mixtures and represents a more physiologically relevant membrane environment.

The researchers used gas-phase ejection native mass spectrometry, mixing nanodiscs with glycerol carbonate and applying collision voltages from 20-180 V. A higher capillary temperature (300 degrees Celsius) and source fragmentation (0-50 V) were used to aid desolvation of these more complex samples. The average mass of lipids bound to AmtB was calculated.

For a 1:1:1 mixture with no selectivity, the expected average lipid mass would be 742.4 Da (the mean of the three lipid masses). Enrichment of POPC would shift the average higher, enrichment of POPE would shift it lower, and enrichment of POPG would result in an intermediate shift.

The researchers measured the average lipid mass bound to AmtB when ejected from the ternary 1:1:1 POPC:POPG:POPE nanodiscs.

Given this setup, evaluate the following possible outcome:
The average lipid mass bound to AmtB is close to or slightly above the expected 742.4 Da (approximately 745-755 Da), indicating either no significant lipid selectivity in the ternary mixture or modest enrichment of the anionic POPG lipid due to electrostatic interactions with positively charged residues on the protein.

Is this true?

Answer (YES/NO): NO